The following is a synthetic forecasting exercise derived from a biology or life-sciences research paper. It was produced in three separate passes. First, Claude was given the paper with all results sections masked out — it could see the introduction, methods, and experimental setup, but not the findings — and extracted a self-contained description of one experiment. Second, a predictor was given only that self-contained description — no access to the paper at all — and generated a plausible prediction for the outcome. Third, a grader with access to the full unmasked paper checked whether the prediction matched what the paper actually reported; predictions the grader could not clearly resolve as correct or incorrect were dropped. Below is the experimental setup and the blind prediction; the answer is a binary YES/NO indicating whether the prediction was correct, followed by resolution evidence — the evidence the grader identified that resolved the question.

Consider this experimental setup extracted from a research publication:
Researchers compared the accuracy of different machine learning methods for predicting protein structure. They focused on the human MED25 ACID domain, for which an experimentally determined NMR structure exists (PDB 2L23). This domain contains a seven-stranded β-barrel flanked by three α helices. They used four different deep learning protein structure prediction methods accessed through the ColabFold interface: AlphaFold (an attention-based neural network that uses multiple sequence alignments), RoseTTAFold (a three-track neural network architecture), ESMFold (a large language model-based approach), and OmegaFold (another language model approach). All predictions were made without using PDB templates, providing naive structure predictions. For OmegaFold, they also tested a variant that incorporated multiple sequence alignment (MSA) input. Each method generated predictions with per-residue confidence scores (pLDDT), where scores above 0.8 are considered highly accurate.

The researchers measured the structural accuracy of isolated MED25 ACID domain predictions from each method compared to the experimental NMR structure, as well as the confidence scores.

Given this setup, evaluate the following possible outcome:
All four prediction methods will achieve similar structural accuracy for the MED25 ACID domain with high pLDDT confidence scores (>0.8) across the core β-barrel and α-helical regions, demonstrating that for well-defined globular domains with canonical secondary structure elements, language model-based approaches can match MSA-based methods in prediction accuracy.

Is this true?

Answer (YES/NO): NO